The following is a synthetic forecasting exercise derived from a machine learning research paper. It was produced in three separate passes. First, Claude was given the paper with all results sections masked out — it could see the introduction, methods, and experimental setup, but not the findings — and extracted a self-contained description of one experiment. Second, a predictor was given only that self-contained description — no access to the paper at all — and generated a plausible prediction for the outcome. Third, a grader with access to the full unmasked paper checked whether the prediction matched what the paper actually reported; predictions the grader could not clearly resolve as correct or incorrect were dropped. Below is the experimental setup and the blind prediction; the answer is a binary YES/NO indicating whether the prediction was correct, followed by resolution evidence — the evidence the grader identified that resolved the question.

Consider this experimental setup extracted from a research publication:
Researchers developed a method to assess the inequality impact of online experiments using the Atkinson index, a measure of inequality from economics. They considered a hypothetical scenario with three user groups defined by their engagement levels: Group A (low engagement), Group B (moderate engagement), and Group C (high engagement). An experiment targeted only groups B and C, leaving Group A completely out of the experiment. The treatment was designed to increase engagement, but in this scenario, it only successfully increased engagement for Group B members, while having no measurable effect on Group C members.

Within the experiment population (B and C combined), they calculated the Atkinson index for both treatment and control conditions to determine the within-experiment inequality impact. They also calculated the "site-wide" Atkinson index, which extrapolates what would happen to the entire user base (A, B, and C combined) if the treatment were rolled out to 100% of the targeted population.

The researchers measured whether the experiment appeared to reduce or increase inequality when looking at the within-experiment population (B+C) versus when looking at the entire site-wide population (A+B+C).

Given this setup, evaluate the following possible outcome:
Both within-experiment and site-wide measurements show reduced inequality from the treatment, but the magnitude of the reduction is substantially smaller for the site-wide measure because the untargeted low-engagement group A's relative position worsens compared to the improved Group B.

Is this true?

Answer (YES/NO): NO